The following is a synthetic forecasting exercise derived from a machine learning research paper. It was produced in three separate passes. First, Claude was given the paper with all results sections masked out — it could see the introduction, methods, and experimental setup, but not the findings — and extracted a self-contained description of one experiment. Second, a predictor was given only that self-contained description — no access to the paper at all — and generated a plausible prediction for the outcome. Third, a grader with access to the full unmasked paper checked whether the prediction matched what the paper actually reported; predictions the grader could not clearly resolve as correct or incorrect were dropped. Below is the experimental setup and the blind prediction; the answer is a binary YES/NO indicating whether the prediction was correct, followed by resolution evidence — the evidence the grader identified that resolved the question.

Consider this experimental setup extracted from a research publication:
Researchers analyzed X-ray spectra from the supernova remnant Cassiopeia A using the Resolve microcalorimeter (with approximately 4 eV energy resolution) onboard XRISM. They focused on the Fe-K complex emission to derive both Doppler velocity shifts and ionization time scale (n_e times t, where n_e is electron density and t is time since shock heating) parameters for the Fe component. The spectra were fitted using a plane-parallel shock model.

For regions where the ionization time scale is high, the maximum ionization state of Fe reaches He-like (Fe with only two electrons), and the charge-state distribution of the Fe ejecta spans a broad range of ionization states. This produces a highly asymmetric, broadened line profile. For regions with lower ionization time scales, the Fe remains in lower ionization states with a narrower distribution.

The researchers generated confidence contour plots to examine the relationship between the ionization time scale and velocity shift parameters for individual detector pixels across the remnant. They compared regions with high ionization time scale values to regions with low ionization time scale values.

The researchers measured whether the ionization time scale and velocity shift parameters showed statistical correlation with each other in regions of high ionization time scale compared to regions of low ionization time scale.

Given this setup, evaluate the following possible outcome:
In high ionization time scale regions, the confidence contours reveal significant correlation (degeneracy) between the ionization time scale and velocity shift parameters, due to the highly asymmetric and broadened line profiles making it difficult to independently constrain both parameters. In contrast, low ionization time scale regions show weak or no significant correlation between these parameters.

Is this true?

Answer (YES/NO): NO